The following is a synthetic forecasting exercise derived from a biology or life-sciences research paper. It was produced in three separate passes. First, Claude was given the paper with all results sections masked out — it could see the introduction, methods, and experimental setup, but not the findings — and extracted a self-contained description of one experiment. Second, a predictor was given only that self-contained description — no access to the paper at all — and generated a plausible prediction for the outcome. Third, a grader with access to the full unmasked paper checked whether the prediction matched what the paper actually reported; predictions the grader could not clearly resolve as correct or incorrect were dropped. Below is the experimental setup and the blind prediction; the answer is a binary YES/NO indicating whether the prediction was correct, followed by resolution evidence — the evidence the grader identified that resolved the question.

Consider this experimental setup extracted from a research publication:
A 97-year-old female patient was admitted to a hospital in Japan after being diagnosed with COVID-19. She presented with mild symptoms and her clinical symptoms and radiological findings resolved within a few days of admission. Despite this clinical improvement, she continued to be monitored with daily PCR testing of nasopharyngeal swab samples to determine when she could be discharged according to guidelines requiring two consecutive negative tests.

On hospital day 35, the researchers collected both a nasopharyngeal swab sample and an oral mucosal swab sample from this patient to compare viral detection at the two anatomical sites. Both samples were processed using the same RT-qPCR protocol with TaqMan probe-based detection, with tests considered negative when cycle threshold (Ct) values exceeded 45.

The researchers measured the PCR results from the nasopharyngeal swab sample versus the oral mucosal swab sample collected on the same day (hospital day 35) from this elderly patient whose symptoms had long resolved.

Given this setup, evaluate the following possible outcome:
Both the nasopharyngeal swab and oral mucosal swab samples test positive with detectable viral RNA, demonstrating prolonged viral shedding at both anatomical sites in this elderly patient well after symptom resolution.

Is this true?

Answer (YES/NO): NO